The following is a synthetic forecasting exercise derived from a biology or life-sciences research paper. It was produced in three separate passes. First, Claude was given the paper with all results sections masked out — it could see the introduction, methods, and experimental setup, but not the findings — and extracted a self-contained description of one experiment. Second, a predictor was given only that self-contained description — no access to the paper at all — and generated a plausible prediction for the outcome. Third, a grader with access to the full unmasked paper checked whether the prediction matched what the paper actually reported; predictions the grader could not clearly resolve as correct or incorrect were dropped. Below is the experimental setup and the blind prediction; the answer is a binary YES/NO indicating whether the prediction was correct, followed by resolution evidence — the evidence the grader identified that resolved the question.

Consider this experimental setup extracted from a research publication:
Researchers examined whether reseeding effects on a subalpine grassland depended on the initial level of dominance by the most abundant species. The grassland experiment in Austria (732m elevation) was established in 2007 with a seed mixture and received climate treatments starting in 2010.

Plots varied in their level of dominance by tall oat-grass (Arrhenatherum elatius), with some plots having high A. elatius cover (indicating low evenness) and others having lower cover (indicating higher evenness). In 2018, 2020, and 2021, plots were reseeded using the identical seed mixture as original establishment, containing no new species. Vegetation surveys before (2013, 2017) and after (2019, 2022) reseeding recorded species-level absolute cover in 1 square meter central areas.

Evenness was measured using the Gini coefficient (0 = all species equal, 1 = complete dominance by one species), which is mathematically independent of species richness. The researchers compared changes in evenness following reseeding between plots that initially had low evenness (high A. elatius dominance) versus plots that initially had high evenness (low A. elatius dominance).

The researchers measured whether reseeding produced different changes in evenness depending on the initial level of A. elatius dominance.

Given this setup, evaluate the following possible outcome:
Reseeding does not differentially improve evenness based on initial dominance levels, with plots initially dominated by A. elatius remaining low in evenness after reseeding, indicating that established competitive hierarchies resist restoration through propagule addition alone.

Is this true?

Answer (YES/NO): NO